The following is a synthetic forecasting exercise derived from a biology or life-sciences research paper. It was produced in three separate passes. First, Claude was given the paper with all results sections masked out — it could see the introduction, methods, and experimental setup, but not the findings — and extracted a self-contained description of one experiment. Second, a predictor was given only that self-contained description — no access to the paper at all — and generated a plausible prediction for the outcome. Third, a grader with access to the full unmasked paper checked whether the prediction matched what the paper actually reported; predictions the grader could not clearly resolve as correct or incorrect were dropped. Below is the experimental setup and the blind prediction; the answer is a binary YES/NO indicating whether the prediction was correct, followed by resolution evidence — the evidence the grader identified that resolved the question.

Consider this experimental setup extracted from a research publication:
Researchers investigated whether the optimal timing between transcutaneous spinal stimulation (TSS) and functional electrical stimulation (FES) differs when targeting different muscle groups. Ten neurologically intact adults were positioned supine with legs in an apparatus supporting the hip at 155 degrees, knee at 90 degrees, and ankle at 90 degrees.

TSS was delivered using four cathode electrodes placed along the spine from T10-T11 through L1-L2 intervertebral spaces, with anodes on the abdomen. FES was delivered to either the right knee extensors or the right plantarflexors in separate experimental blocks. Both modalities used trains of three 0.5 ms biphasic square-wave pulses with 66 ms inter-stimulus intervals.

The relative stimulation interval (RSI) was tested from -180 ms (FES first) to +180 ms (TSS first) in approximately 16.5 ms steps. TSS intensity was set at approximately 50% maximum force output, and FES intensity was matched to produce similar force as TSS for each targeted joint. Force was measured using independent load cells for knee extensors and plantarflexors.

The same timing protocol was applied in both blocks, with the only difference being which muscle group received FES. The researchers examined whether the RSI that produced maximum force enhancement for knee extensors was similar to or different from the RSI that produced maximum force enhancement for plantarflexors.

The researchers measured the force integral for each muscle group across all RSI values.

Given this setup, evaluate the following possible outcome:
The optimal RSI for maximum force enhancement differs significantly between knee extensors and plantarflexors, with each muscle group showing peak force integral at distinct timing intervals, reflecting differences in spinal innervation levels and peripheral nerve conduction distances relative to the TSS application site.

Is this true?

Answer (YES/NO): NO